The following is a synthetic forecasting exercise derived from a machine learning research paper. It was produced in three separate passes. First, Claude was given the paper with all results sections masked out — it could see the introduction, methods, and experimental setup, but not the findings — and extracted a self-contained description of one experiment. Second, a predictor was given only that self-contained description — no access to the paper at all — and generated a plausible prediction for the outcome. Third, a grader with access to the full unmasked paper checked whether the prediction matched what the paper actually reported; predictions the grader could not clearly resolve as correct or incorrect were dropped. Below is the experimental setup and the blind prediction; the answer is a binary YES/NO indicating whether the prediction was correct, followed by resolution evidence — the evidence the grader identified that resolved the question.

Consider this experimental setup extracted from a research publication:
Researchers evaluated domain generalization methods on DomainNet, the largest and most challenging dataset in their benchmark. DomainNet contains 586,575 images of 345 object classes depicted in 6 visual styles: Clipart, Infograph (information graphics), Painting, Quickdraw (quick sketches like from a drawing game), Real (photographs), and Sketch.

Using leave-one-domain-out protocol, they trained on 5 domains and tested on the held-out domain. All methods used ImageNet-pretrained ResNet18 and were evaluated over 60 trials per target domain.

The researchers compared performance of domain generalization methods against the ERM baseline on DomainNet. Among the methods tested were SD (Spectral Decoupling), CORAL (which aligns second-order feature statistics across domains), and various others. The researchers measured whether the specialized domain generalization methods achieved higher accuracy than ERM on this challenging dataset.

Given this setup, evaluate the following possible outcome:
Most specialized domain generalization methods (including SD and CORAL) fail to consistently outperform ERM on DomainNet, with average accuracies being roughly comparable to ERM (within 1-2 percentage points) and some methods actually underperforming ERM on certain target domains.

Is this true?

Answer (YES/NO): NO